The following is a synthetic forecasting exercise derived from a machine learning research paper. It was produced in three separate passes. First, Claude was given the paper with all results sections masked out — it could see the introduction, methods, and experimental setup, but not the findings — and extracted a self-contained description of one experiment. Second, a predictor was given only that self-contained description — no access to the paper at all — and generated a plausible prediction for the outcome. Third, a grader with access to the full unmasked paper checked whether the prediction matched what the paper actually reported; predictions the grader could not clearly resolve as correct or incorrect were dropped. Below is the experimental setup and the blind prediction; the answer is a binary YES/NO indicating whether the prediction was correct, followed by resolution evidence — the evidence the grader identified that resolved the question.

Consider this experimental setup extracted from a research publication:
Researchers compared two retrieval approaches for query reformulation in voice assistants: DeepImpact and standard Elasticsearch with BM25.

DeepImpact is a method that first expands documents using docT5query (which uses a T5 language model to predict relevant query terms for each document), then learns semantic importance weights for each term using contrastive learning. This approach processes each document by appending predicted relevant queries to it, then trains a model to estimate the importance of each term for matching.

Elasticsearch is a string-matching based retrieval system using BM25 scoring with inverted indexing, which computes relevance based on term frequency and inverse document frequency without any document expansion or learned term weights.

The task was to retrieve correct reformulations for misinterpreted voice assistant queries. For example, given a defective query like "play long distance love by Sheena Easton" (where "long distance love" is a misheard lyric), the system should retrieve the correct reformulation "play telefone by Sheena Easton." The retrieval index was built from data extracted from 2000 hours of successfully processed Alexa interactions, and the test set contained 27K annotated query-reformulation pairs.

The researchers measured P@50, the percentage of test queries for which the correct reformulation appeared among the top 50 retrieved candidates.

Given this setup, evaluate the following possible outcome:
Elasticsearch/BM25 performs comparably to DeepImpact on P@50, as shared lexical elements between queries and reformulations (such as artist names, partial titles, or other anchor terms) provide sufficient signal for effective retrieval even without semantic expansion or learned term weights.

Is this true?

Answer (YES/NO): NO